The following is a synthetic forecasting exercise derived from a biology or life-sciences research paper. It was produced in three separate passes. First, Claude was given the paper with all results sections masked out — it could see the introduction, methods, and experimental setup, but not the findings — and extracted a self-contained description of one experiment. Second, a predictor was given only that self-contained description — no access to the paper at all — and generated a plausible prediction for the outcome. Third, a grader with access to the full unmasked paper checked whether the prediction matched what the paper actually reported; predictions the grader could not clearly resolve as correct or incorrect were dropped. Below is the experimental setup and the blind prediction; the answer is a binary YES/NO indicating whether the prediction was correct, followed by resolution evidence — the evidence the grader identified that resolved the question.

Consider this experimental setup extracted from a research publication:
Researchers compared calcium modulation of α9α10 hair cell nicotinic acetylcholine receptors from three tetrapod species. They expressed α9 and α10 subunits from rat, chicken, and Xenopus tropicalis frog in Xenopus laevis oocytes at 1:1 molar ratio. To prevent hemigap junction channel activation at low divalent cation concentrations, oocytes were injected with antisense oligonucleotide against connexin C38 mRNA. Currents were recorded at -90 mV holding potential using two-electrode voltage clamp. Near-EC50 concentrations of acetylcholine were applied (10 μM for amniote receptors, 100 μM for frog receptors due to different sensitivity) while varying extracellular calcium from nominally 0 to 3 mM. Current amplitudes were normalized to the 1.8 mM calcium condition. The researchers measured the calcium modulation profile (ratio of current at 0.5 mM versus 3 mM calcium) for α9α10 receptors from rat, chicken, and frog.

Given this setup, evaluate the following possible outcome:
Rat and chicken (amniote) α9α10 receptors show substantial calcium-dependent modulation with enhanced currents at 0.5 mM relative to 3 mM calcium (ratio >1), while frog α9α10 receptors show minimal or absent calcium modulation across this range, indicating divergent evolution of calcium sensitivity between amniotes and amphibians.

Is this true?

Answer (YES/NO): NO